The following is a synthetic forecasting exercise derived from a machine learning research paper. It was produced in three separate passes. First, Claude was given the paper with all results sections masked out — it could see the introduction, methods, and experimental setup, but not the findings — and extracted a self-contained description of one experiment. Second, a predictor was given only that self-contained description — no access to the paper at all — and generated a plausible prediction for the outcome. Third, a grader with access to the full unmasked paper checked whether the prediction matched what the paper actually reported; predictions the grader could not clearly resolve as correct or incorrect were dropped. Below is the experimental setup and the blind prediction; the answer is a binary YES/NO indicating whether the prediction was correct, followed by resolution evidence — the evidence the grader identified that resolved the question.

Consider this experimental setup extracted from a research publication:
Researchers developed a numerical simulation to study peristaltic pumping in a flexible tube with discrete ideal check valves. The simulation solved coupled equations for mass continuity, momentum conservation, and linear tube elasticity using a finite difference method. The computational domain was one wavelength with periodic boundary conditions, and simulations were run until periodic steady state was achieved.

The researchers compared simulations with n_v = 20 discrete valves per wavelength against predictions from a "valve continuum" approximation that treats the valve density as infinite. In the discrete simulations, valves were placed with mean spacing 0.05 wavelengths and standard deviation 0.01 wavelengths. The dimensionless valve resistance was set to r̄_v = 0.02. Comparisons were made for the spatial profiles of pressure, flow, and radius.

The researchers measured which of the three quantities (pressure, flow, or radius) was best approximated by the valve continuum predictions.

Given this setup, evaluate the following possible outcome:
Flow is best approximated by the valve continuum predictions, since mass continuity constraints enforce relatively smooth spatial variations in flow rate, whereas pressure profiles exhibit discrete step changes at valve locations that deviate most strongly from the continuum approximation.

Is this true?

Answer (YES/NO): NO